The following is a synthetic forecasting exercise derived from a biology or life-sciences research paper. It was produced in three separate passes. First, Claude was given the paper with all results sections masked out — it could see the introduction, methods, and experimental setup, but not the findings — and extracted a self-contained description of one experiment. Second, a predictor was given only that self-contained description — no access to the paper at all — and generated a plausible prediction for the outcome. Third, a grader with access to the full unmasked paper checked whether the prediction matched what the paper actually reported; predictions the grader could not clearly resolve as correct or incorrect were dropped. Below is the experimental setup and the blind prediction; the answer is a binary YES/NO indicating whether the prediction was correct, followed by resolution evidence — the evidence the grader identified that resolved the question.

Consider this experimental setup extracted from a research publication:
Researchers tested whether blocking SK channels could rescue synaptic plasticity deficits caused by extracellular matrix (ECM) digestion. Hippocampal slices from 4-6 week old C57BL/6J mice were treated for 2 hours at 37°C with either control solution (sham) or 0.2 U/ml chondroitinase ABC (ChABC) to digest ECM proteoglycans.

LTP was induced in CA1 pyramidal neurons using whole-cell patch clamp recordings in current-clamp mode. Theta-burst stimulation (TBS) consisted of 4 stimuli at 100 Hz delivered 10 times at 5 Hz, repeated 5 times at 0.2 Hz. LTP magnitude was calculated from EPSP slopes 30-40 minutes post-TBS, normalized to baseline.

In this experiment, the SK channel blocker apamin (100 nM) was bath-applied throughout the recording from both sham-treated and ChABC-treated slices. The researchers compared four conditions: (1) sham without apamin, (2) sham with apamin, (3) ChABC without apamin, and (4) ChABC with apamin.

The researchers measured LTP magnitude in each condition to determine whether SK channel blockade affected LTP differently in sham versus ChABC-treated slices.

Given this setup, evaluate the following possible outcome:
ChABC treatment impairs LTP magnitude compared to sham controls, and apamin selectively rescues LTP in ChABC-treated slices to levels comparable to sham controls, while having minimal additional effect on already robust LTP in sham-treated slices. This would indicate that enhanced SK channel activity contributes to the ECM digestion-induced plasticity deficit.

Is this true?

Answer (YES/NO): NO